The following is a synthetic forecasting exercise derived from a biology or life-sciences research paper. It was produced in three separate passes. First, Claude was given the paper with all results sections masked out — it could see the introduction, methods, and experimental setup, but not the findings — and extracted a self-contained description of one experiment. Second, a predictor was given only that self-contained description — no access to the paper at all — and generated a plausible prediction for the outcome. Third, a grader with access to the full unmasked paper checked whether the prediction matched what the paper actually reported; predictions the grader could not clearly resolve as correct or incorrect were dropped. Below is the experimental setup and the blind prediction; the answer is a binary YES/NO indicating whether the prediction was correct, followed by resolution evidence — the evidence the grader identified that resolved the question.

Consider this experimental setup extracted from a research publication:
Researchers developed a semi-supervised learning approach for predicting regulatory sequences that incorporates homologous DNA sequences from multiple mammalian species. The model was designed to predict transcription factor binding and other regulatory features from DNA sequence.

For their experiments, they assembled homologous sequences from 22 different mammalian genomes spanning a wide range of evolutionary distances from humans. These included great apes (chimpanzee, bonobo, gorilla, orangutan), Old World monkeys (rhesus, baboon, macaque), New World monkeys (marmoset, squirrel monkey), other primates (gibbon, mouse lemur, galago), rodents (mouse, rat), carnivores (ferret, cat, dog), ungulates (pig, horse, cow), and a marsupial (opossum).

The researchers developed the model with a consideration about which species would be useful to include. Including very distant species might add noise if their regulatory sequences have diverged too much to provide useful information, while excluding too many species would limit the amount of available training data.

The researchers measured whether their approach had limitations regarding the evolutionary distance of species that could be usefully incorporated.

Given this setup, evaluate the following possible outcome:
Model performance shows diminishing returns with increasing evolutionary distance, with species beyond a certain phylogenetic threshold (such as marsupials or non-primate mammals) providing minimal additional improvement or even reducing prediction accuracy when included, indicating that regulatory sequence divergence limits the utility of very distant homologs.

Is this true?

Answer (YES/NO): NO